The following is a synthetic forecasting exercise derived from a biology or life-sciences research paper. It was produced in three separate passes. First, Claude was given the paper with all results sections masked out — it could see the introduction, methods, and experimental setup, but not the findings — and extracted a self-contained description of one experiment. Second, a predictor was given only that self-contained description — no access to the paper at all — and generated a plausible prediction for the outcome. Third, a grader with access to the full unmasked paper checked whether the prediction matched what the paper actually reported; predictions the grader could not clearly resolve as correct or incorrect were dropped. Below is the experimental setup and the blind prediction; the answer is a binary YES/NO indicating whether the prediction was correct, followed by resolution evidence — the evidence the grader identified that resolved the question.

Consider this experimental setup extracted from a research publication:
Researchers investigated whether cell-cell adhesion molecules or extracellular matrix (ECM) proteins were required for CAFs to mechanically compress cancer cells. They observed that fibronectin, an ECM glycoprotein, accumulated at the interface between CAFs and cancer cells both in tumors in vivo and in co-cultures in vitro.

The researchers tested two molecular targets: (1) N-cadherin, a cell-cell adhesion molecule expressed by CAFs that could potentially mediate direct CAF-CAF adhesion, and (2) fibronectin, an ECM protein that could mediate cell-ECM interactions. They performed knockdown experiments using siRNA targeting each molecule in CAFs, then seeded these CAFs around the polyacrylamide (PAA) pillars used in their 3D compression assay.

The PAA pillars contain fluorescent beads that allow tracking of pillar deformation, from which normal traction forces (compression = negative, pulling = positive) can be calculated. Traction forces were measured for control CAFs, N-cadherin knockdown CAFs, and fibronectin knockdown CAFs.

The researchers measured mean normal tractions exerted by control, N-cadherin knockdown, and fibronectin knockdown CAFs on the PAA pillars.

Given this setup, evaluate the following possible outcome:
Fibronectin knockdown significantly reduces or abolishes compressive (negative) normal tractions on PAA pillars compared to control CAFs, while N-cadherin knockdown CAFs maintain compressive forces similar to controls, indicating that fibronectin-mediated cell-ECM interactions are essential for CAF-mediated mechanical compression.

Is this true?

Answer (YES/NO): YES